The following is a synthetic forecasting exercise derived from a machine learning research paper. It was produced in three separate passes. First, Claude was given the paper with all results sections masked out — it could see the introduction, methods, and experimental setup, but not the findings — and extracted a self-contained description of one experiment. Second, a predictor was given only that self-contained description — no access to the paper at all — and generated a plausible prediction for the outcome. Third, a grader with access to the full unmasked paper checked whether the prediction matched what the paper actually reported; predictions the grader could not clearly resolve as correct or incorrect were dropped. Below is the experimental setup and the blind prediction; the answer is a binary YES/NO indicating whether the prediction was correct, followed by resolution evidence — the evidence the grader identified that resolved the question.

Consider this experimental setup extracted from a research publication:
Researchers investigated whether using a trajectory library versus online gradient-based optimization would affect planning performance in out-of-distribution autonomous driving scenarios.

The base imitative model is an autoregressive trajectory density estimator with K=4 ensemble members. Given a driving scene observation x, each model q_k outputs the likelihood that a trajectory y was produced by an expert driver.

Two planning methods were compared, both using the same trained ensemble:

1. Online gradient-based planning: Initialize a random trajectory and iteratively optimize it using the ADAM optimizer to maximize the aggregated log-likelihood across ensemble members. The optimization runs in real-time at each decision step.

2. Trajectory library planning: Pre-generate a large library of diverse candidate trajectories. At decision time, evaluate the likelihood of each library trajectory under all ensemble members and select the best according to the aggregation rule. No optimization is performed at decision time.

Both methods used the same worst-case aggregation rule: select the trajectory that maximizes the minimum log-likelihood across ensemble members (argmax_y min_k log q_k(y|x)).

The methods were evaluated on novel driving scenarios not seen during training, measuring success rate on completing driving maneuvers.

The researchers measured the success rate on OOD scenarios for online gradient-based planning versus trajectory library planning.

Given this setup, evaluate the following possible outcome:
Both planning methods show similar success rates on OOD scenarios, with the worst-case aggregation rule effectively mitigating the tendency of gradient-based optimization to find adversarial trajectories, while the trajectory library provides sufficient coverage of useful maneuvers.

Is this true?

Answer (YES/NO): NO